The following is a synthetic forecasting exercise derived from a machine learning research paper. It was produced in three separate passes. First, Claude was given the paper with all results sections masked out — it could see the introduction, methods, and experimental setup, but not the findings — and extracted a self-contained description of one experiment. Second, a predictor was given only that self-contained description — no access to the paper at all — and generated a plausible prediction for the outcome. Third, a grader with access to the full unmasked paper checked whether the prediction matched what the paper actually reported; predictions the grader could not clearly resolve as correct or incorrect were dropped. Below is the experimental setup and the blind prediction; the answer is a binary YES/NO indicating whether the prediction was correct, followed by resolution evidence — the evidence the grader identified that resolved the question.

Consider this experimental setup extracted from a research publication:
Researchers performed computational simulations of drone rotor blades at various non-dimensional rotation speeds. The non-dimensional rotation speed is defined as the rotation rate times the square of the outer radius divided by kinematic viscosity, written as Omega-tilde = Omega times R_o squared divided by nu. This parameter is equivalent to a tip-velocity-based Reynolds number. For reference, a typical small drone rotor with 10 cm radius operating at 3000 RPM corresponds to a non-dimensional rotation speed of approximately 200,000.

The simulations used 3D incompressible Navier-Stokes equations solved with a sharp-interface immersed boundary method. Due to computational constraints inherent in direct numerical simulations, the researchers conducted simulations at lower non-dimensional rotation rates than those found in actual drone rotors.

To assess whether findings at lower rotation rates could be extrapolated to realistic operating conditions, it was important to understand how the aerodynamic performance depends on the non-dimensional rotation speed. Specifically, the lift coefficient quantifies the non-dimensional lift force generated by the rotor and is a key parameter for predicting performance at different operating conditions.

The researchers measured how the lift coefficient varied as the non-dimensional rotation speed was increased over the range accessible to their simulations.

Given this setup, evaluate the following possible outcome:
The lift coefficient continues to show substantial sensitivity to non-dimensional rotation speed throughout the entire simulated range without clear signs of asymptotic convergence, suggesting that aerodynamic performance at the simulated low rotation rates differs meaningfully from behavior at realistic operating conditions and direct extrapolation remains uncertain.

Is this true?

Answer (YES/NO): NO